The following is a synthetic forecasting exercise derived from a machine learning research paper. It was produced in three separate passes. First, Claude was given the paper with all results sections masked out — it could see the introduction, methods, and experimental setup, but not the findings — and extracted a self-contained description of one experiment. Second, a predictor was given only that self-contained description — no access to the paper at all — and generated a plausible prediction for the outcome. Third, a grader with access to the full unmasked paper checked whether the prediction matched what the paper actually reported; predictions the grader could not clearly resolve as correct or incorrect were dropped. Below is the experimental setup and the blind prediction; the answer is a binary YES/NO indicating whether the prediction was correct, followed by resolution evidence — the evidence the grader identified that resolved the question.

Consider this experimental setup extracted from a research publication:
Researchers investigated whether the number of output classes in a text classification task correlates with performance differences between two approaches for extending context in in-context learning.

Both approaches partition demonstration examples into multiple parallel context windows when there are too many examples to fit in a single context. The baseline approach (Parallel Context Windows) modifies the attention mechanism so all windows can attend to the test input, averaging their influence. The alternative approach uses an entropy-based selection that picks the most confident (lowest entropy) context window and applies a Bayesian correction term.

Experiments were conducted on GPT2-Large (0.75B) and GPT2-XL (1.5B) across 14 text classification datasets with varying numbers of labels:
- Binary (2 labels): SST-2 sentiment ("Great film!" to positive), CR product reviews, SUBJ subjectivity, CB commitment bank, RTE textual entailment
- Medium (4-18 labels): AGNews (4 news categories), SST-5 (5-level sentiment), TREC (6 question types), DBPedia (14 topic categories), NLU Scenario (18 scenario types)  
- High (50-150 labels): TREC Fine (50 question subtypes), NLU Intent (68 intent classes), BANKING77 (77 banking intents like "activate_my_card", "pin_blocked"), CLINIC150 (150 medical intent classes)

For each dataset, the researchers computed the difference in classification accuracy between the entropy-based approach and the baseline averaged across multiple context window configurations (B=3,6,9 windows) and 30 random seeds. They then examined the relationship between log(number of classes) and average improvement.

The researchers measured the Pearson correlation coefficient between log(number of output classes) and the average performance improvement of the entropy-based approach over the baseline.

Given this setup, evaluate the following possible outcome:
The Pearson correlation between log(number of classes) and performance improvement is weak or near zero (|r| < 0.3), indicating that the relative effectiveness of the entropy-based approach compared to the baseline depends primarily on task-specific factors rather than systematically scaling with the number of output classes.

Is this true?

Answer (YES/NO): NO